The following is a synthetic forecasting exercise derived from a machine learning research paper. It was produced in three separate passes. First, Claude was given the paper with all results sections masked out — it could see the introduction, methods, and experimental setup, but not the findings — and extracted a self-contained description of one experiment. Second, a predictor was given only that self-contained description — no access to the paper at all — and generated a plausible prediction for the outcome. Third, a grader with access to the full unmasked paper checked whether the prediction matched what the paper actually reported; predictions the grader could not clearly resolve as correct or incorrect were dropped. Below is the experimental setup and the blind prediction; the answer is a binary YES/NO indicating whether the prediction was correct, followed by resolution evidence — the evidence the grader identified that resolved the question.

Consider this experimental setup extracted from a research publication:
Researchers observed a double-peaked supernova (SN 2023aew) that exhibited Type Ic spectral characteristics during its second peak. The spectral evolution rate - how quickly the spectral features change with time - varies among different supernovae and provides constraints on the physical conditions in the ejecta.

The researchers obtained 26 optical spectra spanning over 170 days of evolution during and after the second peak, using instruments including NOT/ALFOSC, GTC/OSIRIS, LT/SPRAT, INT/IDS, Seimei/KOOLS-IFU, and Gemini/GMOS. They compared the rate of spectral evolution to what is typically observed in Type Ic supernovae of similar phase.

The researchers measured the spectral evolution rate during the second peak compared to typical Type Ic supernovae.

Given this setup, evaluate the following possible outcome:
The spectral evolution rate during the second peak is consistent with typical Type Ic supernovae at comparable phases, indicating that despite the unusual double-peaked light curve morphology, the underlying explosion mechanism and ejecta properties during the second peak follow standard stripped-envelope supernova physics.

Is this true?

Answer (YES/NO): NO